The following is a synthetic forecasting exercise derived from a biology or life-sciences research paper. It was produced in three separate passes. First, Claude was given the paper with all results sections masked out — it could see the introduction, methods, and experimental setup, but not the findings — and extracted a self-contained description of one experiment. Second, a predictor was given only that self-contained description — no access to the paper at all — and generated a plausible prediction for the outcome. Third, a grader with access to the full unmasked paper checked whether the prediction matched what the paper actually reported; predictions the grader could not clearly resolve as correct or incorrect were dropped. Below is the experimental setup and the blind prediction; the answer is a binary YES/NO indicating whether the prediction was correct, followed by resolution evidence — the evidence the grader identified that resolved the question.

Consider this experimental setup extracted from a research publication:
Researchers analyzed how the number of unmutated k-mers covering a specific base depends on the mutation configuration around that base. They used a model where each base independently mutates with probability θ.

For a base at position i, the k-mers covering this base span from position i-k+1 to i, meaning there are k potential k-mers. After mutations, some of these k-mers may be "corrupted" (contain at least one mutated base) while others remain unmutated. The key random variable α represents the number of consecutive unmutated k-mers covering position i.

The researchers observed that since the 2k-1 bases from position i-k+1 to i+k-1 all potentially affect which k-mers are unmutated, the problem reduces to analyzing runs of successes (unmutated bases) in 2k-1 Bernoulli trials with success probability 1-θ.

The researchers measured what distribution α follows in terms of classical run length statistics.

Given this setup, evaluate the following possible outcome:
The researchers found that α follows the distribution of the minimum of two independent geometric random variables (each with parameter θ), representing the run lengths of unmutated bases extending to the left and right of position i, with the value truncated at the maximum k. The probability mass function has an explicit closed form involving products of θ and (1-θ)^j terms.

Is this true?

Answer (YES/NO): NO